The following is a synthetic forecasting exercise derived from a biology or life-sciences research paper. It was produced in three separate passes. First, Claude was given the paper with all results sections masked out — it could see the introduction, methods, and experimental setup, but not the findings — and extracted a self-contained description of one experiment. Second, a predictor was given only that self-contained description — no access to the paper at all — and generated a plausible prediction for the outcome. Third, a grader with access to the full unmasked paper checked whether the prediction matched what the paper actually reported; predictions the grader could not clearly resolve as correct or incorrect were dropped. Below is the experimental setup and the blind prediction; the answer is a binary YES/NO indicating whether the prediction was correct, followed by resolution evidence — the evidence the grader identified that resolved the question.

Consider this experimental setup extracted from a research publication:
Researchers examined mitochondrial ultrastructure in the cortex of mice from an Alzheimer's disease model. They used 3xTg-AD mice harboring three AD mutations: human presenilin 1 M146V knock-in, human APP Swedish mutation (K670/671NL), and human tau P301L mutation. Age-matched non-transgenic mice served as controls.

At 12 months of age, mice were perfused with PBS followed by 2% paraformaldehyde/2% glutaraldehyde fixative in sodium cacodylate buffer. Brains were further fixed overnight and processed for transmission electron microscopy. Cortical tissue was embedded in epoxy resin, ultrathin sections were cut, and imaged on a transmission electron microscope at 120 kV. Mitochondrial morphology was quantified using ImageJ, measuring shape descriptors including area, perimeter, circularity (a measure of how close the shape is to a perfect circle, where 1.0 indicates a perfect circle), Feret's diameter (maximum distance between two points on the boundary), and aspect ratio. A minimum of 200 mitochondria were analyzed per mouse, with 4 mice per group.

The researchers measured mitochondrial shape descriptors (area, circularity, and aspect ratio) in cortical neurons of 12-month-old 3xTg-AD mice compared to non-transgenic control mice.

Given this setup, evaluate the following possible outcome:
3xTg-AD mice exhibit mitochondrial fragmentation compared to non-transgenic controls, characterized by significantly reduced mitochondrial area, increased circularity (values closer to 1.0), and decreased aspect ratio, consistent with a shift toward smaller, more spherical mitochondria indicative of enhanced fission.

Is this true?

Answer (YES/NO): NO